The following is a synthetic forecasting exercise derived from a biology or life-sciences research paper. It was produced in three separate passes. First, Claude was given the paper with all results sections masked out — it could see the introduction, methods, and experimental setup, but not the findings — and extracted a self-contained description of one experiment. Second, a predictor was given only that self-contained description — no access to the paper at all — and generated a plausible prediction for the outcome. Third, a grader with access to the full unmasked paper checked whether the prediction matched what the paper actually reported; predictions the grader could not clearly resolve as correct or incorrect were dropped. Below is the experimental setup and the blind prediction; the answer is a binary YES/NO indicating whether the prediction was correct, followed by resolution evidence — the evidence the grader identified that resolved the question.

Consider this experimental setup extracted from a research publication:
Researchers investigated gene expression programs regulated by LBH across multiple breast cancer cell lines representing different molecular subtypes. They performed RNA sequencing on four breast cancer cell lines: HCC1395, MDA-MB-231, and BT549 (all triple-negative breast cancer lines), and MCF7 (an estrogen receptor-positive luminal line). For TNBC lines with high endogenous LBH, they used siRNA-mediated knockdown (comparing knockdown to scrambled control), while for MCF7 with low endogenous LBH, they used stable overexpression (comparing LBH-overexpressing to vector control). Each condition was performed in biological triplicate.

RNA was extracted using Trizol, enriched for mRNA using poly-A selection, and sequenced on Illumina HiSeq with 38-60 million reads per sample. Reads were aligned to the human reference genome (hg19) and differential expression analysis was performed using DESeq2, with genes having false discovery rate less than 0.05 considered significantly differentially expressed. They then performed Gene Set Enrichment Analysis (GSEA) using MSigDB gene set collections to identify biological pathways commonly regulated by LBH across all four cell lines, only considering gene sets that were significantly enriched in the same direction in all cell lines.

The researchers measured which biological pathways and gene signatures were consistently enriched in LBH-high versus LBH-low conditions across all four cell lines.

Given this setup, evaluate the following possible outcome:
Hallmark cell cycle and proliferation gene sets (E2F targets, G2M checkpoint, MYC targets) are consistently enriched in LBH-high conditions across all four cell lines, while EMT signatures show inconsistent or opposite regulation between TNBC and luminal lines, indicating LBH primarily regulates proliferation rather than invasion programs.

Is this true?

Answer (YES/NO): NO